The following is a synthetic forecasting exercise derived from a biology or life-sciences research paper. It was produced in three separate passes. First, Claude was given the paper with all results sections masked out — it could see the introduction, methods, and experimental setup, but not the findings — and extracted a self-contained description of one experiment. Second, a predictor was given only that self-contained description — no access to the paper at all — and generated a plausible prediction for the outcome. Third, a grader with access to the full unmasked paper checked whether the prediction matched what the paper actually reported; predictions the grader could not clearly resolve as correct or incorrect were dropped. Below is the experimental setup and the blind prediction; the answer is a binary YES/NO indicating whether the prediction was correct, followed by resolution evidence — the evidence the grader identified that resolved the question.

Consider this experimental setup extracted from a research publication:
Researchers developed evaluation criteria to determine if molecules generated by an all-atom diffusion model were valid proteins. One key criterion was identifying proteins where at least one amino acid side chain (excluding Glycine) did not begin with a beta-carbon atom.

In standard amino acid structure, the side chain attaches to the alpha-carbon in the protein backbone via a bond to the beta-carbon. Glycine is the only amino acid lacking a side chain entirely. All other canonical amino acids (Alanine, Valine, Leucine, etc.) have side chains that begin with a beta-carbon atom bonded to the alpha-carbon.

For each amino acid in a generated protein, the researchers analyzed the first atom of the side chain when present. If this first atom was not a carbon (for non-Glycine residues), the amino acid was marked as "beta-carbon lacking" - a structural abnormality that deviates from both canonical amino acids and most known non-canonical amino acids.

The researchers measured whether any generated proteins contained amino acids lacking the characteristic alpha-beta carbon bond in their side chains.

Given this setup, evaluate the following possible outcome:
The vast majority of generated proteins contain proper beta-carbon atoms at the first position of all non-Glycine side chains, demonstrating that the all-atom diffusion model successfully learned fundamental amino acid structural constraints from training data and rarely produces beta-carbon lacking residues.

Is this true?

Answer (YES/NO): YES